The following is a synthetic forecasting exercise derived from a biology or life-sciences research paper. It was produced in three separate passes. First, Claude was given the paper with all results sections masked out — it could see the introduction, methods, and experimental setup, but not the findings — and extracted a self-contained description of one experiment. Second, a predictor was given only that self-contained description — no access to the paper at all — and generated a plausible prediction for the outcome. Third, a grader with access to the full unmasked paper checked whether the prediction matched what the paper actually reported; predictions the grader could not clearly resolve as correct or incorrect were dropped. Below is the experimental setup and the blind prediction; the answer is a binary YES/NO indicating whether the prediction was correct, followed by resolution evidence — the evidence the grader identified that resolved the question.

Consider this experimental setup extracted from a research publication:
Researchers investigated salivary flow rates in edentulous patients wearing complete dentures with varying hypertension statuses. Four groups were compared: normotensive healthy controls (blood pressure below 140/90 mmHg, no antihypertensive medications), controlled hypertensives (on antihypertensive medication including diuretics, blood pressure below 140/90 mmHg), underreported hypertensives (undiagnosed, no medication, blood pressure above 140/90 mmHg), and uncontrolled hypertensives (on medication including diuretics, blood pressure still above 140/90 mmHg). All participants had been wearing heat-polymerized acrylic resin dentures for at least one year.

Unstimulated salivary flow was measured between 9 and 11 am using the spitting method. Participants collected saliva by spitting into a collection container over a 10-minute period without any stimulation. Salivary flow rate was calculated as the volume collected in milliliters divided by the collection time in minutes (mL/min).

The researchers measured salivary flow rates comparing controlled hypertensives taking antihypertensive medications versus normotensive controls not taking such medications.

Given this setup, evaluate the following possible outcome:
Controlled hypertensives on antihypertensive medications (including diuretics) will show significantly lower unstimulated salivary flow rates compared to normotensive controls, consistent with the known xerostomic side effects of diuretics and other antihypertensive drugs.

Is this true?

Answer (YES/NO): NO